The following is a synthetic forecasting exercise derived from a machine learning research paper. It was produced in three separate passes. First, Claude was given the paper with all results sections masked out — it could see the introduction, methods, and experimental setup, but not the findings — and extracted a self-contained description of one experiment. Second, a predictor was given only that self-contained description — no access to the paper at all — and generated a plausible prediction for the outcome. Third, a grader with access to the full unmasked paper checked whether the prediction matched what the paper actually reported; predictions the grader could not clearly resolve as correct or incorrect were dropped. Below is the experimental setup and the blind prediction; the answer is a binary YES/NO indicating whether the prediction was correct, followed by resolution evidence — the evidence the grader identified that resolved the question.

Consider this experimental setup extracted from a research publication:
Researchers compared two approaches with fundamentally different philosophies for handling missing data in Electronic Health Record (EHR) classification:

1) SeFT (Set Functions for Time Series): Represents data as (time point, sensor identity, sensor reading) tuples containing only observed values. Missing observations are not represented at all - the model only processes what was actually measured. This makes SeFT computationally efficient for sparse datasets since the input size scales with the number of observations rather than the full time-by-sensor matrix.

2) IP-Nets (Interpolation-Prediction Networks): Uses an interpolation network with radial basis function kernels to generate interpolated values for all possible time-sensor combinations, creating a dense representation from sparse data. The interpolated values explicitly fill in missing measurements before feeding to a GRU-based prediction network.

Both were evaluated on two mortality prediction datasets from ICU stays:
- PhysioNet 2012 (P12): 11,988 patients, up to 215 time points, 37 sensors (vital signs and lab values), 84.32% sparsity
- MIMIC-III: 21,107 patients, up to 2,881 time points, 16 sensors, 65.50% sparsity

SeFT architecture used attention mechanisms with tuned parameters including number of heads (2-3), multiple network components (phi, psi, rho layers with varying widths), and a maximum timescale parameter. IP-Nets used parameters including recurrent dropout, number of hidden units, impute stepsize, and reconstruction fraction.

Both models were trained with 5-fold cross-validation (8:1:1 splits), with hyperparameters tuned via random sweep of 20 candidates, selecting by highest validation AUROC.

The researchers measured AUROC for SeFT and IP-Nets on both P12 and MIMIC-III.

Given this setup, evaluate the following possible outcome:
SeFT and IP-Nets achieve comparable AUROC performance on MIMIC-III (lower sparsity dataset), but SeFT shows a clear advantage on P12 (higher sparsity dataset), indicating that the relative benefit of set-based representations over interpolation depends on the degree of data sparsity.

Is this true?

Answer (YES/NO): NO